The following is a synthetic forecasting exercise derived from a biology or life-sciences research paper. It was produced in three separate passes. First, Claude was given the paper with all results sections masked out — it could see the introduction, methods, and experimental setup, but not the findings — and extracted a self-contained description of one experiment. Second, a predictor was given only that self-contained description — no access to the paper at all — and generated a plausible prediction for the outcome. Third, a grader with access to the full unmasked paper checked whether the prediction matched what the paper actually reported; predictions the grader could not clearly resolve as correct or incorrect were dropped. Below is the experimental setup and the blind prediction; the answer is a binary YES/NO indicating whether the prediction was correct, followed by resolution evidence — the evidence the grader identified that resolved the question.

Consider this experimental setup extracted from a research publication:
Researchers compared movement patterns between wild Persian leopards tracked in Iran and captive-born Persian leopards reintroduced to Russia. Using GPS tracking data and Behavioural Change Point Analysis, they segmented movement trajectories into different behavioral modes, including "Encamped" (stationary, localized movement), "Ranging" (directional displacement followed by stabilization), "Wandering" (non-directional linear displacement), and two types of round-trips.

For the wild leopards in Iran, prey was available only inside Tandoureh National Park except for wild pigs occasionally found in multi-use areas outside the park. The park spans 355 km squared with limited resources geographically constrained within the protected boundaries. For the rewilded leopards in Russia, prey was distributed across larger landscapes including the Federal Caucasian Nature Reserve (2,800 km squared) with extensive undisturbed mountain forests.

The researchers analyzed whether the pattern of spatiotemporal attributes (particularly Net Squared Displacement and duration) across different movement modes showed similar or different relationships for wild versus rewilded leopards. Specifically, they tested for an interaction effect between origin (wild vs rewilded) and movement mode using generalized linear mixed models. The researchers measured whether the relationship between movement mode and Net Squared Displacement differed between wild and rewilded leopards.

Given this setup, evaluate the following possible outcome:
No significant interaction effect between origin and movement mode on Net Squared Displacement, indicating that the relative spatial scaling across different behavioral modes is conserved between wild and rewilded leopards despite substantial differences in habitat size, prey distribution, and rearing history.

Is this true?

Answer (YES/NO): NO